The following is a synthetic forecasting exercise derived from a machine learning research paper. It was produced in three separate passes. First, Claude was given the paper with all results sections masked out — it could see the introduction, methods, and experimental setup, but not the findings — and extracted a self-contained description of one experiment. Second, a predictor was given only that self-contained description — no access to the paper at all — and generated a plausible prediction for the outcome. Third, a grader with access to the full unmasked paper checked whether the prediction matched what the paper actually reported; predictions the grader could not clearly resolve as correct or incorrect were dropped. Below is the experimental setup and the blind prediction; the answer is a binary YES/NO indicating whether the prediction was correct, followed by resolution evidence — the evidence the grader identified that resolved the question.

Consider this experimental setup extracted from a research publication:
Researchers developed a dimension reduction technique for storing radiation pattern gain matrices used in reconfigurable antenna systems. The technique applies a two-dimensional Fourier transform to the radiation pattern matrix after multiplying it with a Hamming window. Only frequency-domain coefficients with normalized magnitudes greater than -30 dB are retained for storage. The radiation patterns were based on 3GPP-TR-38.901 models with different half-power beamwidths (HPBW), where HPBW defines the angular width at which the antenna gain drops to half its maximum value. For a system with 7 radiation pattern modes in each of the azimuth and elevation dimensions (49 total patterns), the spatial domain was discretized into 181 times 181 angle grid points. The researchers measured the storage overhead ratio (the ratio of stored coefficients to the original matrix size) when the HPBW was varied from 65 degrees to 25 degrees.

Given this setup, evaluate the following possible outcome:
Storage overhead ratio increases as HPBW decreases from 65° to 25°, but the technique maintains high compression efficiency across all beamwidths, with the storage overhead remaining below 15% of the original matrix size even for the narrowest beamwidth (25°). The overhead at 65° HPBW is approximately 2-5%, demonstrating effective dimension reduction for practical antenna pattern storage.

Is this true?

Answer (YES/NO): YES